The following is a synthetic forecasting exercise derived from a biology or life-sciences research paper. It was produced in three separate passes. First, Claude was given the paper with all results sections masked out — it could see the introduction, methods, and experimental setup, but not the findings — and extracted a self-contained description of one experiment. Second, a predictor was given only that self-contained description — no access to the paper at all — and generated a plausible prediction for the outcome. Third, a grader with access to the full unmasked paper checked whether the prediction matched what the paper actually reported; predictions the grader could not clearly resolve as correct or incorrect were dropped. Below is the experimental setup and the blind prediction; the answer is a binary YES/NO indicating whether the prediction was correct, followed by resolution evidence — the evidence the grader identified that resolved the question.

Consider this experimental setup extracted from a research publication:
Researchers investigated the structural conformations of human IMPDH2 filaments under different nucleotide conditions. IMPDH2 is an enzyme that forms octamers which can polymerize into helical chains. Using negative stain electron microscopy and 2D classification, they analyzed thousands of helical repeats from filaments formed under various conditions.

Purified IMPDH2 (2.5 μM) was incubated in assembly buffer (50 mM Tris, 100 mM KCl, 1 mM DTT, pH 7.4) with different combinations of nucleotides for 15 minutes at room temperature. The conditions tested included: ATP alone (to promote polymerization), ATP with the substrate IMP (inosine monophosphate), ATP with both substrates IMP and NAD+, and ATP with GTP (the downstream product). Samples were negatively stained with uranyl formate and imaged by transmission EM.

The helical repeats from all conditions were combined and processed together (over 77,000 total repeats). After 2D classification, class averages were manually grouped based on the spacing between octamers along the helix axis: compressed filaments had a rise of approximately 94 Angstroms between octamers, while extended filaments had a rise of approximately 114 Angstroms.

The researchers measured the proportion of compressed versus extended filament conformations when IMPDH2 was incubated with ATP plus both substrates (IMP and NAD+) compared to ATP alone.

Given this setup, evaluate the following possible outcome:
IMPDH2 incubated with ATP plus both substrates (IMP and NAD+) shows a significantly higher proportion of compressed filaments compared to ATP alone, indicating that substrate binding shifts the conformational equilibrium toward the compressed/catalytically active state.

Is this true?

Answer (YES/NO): NO